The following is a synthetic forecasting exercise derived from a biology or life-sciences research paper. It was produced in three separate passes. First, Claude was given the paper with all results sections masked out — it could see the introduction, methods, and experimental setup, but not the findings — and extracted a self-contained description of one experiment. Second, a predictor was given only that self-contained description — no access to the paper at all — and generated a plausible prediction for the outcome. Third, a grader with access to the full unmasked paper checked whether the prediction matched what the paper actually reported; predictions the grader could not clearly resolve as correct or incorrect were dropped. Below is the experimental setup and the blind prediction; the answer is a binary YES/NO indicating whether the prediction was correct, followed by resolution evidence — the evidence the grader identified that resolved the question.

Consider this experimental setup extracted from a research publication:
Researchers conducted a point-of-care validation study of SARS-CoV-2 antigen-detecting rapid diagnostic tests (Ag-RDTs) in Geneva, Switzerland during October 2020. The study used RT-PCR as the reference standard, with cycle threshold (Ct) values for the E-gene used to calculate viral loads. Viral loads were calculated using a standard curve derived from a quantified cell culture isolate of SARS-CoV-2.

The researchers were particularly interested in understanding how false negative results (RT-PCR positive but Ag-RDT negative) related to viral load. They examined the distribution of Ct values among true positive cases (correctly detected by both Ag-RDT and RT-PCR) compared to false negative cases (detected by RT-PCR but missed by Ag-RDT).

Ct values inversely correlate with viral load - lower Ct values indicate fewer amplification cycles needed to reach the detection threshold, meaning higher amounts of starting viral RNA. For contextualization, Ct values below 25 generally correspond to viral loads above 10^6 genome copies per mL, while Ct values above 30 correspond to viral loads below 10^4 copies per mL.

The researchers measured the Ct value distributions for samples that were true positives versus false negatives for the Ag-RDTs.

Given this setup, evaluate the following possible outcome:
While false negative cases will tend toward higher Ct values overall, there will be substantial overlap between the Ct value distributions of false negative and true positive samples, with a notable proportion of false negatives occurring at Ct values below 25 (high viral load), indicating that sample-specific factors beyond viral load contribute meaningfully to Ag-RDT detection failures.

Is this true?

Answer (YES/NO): NO